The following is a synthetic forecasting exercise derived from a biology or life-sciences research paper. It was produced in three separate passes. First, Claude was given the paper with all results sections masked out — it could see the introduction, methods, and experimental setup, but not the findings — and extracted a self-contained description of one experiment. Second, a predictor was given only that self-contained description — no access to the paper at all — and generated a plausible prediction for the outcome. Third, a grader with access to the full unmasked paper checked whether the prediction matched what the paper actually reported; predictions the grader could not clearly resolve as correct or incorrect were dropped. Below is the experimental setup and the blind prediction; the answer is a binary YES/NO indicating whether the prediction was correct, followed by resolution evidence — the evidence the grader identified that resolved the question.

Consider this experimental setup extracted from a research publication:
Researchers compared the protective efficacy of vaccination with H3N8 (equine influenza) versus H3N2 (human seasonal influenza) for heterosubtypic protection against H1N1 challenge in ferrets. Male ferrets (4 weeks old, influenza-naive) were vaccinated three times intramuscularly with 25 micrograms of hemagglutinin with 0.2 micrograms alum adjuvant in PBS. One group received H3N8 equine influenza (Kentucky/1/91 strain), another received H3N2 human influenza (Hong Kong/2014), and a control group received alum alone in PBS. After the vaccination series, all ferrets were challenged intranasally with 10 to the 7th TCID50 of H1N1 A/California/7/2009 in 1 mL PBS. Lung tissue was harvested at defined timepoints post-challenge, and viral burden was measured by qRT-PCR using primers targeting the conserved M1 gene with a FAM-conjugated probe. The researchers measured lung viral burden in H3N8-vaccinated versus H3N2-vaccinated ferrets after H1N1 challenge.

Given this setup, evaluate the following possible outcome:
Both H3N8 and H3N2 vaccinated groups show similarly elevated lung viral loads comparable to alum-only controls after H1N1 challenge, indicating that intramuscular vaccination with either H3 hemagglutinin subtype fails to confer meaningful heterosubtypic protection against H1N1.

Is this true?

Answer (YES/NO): NO